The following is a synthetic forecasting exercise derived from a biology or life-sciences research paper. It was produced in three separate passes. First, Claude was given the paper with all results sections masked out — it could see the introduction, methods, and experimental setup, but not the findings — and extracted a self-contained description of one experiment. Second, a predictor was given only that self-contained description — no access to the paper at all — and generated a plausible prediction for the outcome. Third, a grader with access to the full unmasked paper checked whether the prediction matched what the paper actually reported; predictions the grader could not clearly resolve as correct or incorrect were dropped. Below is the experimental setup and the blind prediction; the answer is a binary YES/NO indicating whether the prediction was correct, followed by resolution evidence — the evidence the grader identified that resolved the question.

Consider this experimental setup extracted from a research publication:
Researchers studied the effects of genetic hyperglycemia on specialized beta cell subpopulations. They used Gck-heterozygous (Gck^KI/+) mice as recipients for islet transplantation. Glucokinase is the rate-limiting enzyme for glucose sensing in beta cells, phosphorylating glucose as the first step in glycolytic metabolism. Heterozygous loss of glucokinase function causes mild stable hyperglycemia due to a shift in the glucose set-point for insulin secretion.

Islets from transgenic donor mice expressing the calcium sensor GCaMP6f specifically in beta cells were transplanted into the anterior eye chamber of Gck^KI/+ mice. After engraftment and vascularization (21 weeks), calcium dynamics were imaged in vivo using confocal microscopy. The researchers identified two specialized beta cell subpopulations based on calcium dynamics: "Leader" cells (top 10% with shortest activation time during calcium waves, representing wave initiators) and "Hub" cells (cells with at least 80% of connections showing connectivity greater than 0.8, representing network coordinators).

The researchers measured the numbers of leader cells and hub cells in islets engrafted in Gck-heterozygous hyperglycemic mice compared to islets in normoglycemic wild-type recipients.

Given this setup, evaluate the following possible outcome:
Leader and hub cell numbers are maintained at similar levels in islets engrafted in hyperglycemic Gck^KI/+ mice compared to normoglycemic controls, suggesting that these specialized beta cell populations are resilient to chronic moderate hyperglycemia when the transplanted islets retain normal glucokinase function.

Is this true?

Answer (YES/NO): NO